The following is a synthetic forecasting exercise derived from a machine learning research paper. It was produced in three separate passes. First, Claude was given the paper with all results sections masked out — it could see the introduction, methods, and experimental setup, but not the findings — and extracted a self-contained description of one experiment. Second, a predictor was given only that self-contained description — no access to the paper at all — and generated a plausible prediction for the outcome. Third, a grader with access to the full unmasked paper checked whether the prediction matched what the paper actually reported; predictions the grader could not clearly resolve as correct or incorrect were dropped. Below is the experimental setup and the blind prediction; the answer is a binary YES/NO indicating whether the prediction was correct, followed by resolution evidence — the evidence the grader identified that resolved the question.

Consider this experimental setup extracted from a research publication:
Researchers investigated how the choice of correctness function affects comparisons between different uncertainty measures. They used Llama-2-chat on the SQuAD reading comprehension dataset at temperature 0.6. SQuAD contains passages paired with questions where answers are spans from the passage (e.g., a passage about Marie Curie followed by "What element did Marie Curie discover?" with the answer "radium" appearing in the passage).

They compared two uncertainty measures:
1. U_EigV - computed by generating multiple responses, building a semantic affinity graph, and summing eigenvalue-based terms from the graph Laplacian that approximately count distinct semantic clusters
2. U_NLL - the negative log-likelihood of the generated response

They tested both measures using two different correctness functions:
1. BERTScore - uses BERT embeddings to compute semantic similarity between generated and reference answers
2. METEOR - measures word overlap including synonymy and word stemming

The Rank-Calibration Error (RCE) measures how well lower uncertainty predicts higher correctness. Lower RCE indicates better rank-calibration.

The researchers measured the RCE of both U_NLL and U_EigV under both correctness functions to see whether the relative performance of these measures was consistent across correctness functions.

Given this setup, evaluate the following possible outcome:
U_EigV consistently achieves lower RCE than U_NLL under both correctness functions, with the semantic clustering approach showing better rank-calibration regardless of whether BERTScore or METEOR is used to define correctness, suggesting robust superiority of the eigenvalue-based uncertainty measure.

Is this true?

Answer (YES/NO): NO